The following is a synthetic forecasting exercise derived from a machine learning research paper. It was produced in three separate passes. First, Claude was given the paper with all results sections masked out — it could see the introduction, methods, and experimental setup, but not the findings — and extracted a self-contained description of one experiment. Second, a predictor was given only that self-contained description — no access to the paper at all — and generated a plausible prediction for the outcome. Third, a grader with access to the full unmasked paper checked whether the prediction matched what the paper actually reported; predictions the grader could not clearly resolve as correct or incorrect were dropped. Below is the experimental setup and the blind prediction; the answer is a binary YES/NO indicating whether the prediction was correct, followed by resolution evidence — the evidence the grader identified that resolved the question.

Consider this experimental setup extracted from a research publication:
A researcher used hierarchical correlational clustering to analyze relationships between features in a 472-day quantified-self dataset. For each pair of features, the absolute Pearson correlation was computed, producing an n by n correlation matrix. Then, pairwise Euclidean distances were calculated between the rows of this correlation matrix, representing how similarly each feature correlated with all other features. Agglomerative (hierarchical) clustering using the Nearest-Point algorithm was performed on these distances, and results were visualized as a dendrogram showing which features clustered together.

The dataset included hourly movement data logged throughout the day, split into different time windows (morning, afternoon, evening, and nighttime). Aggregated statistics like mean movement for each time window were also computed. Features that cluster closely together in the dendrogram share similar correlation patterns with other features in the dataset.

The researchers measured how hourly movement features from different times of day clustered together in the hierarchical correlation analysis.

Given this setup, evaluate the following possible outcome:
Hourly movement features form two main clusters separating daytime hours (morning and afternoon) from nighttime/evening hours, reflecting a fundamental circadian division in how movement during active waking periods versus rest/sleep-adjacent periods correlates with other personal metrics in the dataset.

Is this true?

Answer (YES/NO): NO